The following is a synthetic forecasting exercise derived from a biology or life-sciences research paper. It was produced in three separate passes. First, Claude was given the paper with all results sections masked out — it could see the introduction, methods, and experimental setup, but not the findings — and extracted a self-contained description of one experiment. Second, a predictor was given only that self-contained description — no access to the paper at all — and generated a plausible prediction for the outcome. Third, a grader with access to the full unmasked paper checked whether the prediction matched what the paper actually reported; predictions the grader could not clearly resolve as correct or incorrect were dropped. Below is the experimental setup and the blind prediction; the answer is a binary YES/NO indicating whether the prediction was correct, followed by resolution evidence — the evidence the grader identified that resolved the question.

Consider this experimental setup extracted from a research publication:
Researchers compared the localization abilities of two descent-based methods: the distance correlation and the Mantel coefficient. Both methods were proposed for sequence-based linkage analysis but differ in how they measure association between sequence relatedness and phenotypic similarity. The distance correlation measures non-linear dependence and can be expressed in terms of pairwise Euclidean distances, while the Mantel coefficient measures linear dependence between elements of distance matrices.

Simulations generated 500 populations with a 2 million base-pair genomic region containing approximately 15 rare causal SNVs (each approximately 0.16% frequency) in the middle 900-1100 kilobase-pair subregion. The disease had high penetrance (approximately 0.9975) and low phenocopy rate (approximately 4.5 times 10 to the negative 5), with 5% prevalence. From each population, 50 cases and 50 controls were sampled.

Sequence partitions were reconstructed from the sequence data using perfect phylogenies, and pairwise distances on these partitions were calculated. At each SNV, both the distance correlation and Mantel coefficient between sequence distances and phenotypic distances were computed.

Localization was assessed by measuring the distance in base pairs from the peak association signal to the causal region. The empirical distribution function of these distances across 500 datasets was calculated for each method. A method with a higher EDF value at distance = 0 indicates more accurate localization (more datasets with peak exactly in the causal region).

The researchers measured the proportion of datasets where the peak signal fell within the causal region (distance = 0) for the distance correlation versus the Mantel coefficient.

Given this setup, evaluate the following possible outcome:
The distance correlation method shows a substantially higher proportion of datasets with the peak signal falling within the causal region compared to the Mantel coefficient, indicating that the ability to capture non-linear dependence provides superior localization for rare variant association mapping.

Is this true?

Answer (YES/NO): NO